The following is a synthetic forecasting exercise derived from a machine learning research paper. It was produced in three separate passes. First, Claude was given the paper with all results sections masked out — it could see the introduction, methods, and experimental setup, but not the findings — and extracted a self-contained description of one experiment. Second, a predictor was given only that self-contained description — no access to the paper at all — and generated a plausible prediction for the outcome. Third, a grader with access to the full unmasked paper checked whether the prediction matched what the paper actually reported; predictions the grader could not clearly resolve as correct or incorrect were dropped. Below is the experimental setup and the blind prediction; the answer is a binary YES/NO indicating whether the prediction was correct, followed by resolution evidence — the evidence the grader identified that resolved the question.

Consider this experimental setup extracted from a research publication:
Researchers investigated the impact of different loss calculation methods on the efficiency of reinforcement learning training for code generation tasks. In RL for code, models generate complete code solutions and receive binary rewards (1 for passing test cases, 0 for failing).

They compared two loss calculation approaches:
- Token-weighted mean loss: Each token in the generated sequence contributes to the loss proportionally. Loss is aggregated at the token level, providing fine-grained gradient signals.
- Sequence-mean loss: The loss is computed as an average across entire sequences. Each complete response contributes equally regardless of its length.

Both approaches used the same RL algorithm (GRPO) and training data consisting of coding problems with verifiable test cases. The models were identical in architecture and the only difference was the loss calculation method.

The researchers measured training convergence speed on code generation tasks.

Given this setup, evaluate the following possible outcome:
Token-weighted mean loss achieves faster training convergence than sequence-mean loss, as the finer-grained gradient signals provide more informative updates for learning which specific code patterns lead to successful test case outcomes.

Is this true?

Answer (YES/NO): YES